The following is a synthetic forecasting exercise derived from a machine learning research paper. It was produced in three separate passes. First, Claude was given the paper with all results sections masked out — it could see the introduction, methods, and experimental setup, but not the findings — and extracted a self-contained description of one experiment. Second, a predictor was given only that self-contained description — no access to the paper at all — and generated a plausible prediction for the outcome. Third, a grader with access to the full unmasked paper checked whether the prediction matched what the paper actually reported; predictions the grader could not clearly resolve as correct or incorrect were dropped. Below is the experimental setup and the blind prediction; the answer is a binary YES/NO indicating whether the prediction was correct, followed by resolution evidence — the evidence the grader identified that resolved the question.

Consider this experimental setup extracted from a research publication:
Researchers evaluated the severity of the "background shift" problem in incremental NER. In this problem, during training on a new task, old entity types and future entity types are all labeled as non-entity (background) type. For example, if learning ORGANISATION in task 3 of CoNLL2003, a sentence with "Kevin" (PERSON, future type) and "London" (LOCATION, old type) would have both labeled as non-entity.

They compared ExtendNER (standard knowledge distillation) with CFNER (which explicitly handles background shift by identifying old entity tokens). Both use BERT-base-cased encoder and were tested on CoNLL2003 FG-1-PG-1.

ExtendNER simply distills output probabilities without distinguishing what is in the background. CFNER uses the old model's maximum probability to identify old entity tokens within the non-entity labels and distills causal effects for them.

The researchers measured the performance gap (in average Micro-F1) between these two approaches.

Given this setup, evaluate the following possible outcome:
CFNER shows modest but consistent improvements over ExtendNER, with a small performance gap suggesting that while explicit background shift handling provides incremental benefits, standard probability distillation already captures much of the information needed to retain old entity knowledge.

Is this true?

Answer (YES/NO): NO